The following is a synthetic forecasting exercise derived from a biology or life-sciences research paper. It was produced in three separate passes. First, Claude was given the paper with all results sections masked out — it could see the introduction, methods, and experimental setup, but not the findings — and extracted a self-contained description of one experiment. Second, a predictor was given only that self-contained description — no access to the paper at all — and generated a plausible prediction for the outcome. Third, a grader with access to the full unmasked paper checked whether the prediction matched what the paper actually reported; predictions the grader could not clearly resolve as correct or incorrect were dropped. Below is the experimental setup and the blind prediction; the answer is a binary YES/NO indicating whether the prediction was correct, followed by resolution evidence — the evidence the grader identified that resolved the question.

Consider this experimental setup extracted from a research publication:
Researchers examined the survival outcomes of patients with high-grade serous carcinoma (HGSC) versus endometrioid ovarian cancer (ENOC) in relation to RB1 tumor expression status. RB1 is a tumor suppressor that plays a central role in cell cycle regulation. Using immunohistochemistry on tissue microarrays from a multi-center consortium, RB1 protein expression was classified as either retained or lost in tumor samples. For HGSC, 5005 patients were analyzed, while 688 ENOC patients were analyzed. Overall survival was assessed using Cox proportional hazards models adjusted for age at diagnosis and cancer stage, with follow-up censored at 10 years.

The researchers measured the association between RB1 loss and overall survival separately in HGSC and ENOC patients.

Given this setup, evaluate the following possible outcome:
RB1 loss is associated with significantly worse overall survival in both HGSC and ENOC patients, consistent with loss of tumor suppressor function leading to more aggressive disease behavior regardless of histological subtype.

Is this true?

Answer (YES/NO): NO